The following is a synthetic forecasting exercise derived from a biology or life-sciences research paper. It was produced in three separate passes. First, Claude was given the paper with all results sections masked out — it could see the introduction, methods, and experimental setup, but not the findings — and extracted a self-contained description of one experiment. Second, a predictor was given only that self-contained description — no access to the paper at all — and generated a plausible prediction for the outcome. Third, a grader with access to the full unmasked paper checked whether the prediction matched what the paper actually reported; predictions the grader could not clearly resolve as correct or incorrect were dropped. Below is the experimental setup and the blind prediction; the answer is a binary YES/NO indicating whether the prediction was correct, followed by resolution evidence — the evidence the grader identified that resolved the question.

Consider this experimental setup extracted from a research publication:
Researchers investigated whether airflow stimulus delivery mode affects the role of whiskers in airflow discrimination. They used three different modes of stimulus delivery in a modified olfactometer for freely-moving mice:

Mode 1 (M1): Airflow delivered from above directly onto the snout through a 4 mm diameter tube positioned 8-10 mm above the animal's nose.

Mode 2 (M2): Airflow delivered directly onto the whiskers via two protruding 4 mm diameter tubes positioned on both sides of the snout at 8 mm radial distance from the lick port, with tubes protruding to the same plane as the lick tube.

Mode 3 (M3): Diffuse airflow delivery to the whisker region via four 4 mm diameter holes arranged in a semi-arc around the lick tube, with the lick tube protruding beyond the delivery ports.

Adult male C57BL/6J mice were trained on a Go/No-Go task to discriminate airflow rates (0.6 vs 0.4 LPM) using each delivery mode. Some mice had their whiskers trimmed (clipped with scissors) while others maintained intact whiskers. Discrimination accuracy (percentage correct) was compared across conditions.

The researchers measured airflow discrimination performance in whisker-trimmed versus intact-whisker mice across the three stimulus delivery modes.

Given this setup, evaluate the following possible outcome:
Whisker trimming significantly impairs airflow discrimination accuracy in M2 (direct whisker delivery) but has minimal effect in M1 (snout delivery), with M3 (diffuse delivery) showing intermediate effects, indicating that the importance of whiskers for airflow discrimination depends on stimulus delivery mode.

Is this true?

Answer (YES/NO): NO